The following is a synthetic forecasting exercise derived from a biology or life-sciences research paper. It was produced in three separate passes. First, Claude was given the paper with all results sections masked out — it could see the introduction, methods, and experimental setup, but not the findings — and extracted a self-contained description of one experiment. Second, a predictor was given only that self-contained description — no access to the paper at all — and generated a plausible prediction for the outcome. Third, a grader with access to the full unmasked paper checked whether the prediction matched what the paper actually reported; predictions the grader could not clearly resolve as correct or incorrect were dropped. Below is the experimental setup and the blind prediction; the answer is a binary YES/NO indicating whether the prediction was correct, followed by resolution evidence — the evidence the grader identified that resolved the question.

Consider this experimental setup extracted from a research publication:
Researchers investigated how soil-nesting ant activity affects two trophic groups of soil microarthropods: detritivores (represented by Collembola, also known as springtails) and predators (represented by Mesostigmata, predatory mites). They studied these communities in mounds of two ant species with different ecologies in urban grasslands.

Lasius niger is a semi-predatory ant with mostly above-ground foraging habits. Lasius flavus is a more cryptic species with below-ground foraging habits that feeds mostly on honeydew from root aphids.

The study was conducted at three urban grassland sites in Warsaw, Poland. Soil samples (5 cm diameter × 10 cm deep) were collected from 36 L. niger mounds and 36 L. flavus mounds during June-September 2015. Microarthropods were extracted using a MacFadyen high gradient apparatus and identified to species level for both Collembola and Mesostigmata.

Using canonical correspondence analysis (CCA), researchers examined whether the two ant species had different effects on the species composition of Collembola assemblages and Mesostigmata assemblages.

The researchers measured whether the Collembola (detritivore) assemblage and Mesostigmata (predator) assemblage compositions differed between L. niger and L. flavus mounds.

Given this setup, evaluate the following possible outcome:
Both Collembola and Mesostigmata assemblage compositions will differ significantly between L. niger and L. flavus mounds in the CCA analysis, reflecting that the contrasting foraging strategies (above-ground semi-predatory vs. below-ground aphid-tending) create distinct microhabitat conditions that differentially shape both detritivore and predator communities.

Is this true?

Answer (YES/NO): NO